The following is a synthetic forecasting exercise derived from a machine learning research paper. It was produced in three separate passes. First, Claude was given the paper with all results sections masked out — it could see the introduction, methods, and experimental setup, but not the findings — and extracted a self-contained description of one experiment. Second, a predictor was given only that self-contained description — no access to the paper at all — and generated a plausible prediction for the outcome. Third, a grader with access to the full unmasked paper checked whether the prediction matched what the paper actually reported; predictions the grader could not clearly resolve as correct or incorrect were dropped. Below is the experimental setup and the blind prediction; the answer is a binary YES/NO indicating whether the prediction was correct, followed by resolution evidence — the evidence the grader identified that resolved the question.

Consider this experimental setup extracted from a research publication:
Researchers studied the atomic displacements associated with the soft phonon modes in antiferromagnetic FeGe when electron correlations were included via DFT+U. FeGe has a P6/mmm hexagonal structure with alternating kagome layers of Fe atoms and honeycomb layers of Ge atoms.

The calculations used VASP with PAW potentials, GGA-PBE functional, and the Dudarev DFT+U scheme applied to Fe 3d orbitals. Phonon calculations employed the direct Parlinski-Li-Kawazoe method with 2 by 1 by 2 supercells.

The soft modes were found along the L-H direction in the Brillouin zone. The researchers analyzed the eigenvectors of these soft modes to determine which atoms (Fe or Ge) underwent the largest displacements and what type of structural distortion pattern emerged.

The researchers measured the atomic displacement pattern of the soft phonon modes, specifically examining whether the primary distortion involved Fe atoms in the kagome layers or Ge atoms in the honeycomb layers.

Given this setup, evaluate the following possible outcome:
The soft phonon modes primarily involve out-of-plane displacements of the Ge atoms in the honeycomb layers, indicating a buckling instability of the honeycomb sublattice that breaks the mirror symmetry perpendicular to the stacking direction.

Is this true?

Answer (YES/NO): NO